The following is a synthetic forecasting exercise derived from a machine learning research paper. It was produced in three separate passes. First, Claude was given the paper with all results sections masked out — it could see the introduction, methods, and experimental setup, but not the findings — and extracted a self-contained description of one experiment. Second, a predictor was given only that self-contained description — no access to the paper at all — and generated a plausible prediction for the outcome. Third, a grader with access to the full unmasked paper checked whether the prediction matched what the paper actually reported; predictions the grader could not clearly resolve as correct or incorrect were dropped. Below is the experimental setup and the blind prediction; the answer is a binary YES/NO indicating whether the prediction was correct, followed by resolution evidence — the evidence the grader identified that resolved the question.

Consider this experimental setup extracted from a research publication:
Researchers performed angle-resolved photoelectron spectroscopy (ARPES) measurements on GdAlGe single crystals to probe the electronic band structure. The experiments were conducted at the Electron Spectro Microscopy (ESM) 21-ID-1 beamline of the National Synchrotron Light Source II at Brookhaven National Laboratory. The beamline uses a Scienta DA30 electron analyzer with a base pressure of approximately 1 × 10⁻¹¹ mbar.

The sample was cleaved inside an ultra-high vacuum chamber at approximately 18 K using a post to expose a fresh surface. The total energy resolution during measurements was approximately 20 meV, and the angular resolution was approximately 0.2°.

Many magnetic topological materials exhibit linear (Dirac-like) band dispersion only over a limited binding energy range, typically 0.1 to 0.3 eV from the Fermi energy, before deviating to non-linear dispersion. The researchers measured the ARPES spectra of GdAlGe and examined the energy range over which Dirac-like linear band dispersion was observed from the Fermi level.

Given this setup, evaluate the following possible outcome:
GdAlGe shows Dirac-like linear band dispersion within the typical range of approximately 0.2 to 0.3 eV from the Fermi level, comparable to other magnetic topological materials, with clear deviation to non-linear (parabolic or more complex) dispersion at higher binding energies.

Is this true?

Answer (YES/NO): NO